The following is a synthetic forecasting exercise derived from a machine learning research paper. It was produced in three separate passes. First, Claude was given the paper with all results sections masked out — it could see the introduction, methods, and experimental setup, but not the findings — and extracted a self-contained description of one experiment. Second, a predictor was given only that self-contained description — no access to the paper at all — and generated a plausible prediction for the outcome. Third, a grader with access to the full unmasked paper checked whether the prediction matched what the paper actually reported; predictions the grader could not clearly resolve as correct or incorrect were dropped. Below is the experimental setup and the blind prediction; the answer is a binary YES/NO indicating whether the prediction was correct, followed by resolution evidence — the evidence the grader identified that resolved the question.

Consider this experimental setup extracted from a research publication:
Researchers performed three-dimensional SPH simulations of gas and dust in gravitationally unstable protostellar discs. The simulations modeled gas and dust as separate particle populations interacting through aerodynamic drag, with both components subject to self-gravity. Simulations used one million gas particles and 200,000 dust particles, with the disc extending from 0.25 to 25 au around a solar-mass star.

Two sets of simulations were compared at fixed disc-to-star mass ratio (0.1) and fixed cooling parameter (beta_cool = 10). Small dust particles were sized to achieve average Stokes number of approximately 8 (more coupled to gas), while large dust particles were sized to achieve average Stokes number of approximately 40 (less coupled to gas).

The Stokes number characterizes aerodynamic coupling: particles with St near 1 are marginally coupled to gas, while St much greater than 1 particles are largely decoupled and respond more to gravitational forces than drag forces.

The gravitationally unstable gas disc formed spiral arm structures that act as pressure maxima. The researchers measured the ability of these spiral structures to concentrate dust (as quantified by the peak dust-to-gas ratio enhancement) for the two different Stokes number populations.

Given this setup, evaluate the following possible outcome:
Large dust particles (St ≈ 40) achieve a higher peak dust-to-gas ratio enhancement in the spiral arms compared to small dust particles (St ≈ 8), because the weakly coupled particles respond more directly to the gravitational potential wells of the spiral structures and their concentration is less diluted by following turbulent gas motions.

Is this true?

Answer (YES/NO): NO